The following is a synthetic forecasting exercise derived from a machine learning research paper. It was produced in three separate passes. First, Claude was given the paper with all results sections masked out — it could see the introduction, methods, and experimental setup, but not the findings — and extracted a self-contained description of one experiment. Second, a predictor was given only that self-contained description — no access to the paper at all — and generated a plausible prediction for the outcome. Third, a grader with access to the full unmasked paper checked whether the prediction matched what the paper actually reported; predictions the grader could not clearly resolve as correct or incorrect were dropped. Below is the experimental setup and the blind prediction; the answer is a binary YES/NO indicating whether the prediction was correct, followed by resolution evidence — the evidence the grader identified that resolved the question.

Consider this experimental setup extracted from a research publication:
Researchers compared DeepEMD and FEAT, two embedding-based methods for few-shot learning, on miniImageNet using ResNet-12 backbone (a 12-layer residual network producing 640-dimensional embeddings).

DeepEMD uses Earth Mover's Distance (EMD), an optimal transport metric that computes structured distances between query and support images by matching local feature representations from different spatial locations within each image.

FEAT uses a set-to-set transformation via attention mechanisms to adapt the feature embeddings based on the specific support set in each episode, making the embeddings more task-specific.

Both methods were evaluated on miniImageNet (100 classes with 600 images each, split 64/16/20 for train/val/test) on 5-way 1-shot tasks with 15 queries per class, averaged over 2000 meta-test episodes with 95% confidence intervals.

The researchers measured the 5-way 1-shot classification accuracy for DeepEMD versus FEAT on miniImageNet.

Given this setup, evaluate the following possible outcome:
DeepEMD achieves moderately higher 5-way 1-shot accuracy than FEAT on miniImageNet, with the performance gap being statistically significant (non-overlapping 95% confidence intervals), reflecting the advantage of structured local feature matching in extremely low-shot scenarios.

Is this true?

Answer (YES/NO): NO